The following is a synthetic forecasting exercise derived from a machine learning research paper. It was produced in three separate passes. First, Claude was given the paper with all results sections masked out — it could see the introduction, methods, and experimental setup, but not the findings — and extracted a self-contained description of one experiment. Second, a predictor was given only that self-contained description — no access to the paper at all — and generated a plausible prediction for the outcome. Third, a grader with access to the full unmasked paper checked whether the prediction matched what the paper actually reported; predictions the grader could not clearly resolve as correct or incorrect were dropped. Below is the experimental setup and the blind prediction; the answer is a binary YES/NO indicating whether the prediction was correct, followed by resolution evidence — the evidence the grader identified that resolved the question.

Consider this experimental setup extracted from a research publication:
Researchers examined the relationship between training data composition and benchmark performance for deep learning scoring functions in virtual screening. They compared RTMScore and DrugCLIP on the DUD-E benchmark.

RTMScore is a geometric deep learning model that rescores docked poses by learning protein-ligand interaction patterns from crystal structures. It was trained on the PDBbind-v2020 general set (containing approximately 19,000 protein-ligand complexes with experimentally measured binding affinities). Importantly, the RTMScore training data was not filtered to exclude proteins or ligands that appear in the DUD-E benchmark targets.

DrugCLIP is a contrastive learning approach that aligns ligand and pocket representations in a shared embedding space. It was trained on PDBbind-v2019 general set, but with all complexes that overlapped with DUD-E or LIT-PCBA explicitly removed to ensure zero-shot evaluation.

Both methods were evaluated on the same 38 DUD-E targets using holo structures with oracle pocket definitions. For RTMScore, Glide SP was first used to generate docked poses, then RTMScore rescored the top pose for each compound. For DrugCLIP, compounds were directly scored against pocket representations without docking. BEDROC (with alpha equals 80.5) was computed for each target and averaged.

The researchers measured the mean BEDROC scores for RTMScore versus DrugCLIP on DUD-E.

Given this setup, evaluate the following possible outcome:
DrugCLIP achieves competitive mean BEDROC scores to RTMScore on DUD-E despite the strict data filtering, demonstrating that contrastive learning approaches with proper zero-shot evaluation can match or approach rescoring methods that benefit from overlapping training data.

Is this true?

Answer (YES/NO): YES